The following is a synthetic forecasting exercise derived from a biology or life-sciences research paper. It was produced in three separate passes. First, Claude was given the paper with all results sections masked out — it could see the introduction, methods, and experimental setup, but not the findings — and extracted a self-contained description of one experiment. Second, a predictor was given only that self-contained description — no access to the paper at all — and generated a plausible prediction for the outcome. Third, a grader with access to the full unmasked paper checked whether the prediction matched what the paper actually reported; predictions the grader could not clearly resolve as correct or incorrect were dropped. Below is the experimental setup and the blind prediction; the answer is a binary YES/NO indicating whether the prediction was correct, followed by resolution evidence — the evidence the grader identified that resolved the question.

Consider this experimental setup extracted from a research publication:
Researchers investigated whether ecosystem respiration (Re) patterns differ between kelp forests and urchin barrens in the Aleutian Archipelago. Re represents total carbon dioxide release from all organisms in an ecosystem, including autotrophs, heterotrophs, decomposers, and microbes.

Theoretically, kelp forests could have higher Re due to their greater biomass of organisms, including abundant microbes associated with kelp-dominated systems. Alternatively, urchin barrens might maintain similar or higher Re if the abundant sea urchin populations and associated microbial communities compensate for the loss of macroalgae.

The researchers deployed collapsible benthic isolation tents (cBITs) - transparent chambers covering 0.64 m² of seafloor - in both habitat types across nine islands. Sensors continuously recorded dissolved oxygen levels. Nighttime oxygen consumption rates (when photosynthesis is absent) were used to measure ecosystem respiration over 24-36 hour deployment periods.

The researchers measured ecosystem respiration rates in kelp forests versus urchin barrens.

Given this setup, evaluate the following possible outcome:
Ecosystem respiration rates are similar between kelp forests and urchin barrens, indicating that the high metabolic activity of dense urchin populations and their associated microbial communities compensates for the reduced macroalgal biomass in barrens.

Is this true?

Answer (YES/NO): NO